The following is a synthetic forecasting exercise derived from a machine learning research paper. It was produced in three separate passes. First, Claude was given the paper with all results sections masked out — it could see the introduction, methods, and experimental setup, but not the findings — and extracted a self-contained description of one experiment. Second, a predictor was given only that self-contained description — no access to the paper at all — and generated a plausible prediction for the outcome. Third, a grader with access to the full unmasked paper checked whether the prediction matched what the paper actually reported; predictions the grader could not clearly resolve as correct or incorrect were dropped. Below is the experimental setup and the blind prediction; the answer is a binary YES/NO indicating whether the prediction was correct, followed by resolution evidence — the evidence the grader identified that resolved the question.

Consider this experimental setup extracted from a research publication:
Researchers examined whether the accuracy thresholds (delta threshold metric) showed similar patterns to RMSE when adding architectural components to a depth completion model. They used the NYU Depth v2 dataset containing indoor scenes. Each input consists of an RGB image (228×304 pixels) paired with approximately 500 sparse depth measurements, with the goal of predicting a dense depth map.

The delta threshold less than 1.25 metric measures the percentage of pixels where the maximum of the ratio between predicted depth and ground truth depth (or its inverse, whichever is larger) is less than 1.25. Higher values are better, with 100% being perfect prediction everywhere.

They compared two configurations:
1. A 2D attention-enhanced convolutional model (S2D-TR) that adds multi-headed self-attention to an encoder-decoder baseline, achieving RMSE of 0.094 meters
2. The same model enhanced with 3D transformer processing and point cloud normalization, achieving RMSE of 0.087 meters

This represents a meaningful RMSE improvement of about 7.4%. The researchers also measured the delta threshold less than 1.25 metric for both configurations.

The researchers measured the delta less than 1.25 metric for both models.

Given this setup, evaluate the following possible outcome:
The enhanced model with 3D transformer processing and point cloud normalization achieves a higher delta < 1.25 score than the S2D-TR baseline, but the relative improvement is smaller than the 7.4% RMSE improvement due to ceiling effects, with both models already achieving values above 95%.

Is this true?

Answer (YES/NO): YES